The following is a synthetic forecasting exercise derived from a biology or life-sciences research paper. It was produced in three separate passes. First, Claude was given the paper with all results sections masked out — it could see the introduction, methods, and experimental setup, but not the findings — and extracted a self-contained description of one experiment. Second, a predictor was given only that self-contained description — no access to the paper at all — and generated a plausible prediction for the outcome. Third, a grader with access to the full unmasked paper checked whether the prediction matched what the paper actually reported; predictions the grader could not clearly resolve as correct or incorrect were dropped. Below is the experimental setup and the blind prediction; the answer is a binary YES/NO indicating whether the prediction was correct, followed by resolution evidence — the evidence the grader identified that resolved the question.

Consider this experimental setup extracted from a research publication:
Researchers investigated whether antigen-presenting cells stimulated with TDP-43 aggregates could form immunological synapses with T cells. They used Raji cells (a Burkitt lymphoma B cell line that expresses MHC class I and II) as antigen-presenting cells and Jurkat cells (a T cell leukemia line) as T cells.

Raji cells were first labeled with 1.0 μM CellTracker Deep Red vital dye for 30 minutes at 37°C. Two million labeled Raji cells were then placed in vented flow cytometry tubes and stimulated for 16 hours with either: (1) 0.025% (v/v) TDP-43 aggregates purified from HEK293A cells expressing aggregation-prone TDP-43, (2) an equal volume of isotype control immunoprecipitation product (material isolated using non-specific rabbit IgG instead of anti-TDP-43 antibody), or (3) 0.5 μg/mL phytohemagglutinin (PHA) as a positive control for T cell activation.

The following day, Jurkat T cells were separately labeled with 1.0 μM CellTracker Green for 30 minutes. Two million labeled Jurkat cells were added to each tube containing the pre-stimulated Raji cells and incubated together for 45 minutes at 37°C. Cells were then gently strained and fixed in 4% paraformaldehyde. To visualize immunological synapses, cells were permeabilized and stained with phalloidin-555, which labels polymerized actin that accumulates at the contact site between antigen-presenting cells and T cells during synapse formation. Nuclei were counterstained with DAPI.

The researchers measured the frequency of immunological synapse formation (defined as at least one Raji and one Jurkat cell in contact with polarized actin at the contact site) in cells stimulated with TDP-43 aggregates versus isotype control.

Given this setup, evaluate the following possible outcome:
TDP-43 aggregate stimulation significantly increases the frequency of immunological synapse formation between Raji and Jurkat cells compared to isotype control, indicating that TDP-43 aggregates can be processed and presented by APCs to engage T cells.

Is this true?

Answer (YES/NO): YES